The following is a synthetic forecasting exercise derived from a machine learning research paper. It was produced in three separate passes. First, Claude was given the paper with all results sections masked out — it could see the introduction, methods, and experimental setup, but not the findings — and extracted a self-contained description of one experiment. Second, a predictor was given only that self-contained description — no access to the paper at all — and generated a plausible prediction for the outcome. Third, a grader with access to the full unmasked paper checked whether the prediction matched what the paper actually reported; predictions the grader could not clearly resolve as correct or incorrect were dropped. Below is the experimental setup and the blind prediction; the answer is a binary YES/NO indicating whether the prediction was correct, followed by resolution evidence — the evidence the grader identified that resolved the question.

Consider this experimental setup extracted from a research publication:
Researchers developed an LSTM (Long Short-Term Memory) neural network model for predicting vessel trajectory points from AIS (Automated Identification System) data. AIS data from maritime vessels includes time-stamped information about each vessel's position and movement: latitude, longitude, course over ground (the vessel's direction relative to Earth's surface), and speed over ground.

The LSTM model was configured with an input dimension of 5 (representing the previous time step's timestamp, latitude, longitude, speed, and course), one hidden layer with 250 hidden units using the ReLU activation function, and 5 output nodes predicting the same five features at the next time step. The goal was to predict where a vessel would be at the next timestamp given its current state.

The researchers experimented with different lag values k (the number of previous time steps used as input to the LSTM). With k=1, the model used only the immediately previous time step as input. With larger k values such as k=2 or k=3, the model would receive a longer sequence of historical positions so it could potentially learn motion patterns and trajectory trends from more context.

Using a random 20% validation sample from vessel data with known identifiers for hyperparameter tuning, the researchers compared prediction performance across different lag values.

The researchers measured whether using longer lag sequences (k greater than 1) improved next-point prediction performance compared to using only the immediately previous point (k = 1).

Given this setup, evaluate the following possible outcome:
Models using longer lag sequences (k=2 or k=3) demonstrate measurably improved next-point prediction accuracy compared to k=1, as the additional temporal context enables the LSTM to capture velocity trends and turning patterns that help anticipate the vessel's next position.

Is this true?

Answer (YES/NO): NO